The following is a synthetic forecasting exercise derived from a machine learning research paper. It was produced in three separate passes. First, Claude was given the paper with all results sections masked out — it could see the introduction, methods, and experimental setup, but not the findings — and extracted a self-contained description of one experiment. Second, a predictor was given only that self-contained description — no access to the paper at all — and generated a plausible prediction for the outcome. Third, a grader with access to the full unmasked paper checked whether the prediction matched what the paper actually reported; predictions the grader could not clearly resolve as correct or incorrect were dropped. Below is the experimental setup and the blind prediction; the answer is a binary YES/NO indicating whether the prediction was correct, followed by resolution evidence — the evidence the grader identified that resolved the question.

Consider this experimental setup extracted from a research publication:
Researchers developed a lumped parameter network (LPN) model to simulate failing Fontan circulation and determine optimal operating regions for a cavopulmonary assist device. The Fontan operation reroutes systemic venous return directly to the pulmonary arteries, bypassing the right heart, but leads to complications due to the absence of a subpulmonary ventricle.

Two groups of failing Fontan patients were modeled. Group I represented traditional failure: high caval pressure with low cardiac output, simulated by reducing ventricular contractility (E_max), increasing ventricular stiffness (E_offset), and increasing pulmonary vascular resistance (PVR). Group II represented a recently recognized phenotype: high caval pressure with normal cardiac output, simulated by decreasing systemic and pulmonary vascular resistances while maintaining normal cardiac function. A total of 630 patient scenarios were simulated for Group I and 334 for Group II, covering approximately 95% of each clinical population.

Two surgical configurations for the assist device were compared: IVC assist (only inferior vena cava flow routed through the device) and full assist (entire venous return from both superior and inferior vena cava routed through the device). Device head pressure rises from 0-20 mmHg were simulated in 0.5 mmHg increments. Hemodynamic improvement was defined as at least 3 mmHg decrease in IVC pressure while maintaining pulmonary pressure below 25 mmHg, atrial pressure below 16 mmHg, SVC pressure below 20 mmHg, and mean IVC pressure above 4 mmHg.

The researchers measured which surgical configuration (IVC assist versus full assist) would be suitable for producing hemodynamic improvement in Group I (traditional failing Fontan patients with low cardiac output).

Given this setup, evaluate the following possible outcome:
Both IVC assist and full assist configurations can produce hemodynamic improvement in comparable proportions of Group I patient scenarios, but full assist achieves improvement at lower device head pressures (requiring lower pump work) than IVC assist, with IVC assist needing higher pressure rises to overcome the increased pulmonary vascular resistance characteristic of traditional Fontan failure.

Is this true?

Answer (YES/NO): NO